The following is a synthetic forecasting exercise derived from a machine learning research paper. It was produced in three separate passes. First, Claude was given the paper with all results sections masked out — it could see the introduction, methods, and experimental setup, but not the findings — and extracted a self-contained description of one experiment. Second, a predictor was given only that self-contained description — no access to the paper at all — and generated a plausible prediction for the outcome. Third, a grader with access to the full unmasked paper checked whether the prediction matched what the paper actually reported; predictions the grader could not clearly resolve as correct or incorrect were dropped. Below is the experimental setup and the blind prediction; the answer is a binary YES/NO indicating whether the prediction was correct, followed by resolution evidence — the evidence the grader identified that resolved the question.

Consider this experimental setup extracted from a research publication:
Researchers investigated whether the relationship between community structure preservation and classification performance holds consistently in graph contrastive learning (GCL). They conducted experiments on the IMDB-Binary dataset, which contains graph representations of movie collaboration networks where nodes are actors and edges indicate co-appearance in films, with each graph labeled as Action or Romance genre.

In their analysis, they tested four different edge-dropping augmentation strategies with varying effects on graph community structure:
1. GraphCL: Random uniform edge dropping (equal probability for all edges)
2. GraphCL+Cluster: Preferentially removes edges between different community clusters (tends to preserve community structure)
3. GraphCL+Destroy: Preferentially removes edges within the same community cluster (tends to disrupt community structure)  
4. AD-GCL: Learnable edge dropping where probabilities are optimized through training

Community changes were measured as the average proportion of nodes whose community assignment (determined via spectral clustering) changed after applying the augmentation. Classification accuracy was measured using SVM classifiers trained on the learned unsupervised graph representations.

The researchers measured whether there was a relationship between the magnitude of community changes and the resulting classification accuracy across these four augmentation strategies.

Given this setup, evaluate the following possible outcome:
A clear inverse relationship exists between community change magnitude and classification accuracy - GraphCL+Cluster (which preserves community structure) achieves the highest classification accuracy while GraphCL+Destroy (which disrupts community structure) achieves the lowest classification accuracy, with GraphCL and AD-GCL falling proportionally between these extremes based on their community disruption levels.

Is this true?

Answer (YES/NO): NO